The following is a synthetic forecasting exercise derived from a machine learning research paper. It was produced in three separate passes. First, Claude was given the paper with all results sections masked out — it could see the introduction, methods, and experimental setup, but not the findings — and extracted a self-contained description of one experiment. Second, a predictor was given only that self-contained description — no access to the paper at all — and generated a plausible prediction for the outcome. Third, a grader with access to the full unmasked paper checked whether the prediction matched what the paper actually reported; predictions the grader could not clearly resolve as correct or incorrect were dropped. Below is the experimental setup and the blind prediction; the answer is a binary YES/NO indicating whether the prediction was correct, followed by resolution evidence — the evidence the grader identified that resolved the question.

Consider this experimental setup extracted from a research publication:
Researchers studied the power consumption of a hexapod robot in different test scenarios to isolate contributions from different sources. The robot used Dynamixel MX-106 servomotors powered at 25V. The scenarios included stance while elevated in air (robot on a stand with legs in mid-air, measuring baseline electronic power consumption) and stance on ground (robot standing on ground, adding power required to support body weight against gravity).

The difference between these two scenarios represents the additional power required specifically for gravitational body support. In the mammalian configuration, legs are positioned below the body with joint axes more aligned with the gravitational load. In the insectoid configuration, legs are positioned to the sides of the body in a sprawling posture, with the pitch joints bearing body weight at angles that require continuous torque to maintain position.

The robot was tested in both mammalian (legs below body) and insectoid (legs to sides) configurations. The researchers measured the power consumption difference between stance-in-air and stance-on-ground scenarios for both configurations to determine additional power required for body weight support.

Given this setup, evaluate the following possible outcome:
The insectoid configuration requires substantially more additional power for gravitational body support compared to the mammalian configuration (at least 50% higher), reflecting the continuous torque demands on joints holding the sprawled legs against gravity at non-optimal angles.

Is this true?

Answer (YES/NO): NO